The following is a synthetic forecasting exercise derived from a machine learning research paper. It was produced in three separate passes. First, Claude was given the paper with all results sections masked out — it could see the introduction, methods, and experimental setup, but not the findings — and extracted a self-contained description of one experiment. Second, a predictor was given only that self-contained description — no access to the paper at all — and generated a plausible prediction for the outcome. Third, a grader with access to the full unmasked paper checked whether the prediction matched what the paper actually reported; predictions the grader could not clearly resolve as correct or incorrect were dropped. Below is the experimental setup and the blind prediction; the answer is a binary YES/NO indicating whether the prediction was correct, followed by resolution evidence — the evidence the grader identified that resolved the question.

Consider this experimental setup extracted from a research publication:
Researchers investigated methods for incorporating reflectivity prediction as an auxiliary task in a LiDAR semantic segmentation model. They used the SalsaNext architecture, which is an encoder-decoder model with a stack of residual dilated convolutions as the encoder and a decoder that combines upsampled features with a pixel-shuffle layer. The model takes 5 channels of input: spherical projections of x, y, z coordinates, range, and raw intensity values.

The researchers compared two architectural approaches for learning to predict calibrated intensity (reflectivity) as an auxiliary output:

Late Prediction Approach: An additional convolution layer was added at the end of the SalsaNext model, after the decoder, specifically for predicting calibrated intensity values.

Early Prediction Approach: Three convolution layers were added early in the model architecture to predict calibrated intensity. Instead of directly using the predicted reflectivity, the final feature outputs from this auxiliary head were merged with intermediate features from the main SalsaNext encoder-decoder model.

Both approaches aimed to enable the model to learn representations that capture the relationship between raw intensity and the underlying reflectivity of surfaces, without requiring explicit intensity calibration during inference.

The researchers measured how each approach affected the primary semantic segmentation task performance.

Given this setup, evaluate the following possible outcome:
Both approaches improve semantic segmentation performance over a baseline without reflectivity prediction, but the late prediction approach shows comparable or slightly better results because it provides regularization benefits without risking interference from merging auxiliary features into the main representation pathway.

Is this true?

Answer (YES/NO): NO